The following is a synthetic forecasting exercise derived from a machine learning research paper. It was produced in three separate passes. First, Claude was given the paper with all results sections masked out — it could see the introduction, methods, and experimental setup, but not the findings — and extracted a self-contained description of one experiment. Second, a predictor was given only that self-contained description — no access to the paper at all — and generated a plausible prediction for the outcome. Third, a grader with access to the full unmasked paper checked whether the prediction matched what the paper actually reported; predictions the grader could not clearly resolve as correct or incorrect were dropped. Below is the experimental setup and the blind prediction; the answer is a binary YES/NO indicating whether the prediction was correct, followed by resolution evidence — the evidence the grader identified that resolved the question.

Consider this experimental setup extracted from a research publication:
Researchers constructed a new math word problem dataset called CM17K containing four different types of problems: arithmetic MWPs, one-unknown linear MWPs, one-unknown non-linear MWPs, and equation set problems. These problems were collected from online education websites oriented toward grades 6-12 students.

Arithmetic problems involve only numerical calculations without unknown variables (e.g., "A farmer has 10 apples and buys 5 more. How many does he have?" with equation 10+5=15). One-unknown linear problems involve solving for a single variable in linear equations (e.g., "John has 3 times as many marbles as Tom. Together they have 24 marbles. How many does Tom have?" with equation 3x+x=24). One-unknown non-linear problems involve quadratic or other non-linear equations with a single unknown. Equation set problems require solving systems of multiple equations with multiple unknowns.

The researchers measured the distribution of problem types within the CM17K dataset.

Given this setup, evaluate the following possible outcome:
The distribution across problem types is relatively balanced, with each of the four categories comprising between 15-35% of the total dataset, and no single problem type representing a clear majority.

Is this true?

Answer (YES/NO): NO